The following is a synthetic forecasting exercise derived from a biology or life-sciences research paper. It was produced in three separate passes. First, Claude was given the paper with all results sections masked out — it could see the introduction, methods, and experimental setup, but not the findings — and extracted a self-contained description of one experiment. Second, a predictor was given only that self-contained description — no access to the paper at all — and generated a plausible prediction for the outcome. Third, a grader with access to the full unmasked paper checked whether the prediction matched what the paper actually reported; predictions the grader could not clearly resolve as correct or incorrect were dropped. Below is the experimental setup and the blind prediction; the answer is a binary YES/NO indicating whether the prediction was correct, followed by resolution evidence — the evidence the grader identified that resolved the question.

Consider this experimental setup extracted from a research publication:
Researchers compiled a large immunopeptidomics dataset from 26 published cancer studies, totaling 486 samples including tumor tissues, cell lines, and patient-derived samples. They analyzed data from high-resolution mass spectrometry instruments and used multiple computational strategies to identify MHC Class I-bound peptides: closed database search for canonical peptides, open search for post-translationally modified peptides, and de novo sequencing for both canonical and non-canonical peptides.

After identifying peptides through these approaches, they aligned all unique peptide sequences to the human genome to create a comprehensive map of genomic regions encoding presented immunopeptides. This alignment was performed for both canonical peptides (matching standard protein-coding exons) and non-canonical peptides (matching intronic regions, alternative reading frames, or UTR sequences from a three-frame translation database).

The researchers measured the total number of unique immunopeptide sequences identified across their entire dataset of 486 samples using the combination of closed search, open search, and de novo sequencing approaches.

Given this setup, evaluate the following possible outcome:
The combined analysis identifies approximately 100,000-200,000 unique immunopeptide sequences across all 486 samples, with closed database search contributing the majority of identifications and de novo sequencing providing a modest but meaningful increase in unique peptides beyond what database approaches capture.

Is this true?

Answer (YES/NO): NO